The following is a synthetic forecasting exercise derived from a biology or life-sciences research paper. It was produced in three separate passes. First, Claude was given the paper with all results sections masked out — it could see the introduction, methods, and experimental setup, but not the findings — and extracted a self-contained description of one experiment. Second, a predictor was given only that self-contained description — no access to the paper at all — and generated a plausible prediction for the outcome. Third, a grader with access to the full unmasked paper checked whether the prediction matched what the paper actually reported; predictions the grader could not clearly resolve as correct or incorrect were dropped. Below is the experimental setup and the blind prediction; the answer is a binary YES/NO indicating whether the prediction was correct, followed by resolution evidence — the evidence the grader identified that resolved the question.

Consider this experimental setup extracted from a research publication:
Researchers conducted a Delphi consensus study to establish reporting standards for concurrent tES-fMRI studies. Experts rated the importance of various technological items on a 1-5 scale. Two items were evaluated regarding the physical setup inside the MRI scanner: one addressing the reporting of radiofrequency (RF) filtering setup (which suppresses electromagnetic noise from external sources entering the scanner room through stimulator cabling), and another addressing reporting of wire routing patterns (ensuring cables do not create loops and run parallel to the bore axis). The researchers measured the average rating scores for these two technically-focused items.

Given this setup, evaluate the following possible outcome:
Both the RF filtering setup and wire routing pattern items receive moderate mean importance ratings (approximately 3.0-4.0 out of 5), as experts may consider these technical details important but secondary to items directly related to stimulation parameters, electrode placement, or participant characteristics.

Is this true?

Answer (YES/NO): YES